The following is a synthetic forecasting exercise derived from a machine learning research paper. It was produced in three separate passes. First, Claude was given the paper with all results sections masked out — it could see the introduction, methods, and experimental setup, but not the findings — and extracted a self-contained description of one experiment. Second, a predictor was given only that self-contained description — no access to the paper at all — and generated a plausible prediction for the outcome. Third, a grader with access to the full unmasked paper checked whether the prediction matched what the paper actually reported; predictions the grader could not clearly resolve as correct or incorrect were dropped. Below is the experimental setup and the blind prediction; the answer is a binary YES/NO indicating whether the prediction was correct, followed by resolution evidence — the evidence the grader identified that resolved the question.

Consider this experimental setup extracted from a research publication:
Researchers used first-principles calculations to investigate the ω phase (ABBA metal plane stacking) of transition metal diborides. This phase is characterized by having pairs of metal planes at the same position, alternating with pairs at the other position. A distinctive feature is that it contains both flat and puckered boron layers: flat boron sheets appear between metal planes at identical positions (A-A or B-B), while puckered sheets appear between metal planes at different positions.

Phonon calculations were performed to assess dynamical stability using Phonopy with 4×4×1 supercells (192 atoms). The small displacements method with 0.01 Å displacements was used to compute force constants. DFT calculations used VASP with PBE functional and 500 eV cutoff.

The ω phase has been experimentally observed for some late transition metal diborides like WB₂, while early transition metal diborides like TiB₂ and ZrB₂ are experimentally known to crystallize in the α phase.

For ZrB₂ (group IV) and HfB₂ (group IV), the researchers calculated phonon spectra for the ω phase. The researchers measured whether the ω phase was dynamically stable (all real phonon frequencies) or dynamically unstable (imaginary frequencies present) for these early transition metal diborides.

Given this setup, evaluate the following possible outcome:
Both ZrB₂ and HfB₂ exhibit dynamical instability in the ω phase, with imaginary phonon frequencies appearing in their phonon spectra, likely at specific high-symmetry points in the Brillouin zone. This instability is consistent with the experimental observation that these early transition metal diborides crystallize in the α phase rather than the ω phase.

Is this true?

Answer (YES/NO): NO